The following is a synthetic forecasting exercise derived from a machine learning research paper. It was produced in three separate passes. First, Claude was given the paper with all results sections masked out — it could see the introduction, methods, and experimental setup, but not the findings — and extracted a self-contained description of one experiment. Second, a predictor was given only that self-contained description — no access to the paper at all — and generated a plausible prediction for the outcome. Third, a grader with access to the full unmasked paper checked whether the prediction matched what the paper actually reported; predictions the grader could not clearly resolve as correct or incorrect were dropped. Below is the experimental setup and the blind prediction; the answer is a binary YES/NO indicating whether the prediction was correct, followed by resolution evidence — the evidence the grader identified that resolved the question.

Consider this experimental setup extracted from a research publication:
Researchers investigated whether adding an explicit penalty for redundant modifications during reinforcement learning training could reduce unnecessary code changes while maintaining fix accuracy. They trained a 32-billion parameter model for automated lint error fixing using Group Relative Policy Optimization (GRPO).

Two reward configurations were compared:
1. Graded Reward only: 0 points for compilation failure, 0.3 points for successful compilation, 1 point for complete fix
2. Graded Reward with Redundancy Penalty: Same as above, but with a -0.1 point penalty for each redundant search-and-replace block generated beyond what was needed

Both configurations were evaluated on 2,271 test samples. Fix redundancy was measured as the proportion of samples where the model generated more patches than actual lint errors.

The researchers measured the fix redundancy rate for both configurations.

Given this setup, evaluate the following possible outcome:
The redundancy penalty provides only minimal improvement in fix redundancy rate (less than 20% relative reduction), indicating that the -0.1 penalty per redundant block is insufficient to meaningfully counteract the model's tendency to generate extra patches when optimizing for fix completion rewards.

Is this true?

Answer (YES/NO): NO